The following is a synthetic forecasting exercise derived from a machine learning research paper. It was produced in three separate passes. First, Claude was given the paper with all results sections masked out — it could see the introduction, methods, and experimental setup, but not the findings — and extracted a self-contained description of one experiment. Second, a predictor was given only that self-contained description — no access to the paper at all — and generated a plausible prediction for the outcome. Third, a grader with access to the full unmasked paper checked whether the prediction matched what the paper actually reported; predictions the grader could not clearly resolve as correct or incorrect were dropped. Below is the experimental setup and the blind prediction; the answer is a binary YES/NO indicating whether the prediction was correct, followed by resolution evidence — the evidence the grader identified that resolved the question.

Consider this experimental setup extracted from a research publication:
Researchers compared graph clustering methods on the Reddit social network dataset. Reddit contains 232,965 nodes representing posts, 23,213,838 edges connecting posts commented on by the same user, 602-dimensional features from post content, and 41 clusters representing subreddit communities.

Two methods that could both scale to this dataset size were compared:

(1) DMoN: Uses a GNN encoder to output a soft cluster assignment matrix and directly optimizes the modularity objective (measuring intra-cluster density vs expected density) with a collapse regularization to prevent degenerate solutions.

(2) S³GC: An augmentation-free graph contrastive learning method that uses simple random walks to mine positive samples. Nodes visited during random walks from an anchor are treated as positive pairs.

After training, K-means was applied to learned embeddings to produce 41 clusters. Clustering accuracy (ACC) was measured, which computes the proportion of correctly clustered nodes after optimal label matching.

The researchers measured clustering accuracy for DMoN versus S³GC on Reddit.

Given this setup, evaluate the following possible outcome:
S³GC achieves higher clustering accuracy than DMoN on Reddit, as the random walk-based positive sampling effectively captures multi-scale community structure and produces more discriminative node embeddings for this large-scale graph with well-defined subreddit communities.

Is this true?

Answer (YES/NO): YES